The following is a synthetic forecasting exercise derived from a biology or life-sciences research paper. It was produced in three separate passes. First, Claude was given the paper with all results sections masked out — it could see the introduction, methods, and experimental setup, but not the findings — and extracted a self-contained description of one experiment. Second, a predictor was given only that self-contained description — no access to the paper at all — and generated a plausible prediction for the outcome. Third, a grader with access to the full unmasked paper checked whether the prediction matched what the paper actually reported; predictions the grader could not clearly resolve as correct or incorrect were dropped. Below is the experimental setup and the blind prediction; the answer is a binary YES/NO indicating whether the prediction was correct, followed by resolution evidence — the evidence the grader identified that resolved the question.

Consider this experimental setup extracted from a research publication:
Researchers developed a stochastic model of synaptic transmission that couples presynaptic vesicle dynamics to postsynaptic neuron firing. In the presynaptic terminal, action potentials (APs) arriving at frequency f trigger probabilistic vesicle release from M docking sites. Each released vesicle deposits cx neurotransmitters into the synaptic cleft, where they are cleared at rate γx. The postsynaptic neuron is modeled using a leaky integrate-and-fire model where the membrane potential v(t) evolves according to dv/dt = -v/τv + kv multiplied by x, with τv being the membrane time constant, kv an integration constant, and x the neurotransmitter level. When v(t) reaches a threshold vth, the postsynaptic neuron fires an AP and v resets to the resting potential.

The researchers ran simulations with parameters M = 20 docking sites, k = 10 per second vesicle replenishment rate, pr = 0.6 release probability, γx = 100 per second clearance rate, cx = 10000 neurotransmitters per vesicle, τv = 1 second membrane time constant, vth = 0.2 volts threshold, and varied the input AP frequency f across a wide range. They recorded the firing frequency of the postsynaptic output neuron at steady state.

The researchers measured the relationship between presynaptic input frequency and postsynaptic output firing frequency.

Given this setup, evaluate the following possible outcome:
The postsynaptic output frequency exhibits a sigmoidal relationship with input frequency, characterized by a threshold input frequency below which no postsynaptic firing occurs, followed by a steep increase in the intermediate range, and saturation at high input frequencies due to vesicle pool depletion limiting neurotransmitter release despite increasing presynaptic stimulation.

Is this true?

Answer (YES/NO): NO